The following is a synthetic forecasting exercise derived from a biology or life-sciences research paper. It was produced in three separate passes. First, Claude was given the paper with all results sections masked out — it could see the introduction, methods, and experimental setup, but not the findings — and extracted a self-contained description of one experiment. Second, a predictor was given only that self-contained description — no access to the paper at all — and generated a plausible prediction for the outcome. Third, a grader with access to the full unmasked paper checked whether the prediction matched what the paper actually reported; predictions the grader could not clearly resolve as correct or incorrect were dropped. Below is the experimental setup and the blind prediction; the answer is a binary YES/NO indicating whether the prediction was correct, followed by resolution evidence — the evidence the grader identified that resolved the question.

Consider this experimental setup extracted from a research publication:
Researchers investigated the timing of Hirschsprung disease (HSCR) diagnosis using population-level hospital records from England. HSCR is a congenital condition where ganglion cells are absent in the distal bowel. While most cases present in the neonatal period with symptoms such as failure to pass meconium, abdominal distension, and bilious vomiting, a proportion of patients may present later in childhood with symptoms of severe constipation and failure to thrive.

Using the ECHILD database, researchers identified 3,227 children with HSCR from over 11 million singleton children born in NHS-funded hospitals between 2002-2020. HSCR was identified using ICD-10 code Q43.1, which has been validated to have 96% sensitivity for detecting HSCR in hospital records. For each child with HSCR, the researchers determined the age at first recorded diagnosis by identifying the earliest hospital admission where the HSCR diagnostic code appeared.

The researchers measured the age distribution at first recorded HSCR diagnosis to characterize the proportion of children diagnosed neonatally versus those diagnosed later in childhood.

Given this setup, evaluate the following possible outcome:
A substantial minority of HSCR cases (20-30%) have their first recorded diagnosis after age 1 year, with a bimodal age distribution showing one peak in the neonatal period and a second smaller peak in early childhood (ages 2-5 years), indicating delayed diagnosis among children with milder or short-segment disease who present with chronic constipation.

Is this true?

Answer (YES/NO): NO